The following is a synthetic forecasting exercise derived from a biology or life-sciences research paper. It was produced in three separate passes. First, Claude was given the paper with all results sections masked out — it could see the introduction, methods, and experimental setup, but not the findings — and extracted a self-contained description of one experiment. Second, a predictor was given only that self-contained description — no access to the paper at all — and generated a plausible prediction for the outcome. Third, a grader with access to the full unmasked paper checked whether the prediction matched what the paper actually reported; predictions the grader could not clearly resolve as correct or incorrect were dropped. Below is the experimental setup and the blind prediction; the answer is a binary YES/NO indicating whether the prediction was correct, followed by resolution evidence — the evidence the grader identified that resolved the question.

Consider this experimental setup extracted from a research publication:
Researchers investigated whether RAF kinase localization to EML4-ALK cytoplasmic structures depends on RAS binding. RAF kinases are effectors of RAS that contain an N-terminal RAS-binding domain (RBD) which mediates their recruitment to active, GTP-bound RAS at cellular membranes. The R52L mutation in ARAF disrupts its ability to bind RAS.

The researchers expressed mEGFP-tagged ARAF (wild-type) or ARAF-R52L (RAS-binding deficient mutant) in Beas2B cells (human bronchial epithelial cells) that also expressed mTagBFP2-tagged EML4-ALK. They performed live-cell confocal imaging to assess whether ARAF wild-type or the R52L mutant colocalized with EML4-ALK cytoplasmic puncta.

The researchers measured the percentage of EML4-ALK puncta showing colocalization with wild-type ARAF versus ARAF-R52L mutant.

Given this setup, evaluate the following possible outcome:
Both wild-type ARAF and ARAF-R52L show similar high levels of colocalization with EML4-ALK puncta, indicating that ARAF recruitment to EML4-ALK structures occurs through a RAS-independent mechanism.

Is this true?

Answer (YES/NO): NO